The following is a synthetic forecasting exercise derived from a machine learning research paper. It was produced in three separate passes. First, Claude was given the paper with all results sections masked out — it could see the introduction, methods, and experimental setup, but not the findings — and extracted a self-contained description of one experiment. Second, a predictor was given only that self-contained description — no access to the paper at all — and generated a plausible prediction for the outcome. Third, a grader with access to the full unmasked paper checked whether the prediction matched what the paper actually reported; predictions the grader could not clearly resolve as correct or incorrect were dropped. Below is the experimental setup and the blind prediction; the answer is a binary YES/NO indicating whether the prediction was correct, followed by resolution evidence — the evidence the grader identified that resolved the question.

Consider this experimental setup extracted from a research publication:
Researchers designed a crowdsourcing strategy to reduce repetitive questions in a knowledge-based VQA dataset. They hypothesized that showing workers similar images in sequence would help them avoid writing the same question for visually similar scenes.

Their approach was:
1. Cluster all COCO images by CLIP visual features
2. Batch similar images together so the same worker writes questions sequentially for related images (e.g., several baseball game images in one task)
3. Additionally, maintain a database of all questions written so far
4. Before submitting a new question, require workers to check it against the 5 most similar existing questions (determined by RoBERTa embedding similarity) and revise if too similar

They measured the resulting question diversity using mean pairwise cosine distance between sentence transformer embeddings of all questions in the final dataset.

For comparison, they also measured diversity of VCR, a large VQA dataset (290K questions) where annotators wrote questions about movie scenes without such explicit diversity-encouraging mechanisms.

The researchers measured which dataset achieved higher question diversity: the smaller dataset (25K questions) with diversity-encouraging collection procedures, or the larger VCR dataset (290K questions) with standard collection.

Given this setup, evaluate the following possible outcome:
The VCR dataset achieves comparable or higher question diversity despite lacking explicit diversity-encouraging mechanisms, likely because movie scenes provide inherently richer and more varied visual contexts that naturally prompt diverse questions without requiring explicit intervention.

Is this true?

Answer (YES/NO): NO